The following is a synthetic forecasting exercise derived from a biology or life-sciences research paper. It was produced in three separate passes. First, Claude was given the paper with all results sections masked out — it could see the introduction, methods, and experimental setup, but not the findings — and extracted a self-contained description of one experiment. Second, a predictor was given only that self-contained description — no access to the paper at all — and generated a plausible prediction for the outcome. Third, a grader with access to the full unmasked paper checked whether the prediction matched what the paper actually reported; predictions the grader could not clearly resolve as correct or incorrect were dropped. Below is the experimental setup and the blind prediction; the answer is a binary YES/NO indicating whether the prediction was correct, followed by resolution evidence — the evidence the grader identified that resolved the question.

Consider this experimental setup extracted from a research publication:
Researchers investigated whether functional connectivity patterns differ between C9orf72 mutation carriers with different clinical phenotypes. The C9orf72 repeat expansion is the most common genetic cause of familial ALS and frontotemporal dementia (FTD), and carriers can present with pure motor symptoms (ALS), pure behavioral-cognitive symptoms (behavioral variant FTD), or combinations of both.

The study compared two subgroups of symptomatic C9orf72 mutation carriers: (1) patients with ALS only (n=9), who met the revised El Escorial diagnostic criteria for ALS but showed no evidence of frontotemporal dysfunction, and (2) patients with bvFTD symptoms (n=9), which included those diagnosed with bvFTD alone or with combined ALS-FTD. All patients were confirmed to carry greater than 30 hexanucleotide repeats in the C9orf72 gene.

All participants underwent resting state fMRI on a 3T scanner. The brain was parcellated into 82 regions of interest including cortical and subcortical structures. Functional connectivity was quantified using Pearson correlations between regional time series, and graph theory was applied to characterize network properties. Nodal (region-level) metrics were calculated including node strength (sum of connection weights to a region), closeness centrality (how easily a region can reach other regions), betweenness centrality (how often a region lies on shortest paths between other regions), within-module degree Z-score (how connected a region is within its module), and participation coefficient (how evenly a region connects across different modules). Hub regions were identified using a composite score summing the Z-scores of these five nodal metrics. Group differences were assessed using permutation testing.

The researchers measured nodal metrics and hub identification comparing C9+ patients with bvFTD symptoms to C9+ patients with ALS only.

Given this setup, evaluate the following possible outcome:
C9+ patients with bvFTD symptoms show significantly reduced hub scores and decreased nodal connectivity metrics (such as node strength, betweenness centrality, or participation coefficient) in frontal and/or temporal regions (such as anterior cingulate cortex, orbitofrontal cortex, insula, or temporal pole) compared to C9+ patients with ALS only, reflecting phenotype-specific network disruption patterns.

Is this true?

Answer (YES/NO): NO